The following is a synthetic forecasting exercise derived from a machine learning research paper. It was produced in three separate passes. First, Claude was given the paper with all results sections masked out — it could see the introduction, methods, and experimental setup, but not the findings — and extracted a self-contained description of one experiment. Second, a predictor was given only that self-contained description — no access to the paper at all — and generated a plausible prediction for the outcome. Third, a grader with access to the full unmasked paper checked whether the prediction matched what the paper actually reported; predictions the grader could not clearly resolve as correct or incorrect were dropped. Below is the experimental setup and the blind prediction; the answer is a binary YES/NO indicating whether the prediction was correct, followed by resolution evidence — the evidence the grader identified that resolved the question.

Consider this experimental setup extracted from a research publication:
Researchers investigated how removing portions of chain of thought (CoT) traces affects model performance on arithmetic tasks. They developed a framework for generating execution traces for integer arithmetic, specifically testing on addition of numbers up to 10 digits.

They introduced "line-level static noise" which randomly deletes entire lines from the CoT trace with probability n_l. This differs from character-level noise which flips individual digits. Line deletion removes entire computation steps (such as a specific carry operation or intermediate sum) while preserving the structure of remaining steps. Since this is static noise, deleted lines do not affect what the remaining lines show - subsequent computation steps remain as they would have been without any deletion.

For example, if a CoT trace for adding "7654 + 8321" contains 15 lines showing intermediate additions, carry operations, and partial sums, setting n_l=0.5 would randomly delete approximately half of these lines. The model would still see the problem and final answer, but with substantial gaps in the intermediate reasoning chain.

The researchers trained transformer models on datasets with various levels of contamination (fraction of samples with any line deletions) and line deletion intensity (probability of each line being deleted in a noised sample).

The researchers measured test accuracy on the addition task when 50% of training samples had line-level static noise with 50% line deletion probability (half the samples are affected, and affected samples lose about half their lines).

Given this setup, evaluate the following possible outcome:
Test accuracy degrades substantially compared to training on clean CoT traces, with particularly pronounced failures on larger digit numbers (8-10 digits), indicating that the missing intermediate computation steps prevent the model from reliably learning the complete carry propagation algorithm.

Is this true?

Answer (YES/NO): NO